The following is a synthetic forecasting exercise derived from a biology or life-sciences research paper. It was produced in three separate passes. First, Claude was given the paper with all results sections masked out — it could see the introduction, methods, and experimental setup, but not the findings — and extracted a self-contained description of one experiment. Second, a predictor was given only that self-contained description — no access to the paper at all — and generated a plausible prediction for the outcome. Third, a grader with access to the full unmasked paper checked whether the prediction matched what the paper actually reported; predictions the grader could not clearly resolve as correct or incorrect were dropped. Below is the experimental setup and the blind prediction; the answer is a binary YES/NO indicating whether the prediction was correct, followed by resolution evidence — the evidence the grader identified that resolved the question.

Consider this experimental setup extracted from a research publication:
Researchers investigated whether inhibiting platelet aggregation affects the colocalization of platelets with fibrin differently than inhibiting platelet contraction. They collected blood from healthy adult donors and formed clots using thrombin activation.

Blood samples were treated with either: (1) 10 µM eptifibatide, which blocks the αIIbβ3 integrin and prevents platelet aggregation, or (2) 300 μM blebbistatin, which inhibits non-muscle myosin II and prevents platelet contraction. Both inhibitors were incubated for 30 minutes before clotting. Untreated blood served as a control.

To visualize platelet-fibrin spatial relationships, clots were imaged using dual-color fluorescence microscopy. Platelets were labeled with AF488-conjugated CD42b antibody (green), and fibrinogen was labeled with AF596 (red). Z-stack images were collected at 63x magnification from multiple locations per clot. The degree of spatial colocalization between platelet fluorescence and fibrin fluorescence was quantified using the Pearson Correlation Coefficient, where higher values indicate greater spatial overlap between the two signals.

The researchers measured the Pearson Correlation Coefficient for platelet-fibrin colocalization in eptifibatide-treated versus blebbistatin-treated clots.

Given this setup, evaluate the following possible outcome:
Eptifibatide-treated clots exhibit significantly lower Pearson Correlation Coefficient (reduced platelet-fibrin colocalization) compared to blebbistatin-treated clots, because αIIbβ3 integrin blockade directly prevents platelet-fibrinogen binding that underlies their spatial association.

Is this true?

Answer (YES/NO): NO